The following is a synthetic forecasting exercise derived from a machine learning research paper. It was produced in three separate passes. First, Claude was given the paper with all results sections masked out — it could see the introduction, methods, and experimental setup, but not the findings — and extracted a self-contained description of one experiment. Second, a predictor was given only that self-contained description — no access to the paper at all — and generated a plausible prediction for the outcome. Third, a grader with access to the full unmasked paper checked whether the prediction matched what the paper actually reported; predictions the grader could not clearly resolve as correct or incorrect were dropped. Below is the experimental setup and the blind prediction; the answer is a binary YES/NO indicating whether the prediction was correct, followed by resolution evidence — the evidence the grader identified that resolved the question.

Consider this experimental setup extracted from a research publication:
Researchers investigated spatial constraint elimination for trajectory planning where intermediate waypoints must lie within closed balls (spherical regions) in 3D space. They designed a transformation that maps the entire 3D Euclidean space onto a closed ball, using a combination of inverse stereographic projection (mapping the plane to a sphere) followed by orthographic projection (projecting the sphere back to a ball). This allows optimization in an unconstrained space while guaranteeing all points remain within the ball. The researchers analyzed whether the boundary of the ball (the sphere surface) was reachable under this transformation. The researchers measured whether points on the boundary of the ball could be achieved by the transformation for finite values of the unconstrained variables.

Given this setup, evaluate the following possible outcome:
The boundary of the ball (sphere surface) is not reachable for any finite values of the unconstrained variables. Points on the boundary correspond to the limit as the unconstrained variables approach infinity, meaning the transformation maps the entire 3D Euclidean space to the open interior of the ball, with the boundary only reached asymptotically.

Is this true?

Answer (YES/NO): NO